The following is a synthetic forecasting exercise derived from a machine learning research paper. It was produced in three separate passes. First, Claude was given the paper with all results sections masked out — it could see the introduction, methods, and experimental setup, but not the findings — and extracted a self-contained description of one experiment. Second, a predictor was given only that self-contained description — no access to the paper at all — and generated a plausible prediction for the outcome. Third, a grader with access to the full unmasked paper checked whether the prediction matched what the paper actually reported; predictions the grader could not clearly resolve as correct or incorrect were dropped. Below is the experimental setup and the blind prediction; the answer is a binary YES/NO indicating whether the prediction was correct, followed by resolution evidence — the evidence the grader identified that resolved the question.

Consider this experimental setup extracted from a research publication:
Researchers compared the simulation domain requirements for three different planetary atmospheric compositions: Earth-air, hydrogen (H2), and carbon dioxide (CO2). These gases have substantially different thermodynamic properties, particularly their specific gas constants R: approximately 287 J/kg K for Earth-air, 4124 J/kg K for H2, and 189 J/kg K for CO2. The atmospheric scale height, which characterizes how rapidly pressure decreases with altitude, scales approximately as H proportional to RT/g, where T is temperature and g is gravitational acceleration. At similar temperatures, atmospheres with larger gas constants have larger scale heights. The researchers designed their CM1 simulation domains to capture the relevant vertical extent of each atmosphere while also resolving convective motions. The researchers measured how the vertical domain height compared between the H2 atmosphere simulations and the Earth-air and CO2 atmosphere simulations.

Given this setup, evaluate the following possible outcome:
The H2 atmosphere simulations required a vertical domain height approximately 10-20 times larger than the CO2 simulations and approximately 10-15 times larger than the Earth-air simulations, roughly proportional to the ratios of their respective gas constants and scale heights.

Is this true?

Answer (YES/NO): NO